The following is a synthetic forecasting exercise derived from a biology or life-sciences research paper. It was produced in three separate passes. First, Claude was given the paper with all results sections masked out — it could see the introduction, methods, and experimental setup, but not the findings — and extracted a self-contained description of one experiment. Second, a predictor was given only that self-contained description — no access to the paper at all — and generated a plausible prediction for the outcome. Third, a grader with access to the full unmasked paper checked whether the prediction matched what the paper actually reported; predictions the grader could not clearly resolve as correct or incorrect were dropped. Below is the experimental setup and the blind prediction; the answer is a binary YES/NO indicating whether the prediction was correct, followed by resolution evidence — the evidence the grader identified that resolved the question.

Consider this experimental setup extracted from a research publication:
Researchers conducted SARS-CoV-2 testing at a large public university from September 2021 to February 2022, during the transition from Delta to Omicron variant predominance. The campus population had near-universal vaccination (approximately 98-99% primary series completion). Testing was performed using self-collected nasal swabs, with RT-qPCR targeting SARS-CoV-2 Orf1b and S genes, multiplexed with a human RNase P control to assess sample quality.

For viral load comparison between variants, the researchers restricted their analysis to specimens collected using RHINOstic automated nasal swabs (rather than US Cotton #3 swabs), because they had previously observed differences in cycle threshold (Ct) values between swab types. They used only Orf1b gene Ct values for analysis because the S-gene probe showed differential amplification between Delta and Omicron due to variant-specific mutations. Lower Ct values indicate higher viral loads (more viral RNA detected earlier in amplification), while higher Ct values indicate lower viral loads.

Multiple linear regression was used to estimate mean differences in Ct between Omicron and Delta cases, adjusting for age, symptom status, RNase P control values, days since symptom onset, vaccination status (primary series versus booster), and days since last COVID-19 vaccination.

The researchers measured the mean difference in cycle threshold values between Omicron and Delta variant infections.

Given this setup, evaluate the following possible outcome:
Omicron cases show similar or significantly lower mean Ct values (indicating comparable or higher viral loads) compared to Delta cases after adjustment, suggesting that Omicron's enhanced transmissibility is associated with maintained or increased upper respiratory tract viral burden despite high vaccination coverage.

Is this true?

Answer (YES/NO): NO